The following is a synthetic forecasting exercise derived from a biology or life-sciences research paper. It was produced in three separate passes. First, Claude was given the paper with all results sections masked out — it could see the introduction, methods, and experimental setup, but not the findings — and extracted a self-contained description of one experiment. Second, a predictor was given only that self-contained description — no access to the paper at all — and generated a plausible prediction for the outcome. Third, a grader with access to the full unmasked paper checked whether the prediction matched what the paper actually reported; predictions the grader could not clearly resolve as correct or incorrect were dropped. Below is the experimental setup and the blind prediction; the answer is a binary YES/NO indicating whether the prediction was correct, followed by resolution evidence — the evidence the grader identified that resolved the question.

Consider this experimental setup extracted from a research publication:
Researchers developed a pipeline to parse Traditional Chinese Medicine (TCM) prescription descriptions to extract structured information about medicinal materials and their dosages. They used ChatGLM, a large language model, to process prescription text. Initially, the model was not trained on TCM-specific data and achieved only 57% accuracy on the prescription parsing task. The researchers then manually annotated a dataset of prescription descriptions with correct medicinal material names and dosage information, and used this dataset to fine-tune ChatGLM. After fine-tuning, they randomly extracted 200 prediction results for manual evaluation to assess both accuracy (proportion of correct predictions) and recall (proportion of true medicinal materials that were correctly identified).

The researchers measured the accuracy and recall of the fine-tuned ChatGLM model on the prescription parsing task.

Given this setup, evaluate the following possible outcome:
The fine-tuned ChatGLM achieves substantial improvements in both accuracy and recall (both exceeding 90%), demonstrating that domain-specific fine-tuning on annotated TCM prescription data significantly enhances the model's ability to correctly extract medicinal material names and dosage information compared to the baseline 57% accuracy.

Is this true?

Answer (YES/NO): NO